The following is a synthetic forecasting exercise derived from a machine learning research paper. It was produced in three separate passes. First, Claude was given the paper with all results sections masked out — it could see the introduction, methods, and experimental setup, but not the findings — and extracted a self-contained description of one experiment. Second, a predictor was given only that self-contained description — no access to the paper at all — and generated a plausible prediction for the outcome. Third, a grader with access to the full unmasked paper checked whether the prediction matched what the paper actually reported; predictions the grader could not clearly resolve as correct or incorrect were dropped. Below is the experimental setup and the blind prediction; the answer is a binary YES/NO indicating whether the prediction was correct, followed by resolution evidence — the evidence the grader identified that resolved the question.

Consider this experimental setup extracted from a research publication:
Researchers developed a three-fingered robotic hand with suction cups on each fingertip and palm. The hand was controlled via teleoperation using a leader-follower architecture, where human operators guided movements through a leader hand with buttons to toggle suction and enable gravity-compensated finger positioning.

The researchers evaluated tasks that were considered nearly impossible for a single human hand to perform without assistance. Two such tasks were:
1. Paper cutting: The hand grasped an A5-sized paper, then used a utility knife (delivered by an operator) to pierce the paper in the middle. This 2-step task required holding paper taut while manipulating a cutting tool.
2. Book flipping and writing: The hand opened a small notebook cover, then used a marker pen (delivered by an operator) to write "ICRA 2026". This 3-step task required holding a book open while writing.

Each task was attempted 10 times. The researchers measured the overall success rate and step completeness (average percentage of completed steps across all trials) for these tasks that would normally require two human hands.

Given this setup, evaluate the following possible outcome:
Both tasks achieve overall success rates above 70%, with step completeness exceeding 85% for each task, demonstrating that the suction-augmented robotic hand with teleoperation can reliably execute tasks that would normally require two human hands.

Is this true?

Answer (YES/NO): NO